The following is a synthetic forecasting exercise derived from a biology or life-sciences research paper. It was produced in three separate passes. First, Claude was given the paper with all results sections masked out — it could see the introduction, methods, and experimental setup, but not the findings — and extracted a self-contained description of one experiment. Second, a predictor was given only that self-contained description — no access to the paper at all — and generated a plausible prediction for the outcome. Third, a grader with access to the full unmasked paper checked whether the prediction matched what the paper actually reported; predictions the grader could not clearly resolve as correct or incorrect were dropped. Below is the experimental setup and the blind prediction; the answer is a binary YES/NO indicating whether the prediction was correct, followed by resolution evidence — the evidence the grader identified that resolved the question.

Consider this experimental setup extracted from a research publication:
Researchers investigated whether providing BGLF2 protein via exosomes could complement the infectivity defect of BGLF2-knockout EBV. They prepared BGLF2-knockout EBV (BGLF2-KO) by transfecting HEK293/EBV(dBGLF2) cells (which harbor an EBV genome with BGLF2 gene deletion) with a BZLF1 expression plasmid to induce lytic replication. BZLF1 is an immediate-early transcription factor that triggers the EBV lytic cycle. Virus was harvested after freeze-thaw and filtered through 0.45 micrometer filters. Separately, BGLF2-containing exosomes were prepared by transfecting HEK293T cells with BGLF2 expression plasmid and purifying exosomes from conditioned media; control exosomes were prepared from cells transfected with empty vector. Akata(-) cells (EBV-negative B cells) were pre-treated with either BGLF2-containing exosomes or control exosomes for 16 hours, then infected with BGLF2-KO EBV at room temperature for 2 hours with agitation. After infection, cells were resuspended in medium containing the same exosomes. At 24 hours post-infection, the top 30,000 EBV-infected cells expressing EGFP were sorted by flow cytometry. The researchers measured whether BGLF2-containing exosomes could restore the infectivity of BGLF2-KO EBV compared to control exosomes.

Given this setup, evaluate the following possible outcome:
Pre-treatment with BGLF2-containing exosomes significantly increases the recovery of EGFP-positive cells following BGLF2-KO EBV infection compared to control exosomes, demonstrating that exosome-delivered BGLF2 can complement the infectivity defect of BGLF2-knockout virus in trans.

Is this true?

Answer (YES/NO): YES